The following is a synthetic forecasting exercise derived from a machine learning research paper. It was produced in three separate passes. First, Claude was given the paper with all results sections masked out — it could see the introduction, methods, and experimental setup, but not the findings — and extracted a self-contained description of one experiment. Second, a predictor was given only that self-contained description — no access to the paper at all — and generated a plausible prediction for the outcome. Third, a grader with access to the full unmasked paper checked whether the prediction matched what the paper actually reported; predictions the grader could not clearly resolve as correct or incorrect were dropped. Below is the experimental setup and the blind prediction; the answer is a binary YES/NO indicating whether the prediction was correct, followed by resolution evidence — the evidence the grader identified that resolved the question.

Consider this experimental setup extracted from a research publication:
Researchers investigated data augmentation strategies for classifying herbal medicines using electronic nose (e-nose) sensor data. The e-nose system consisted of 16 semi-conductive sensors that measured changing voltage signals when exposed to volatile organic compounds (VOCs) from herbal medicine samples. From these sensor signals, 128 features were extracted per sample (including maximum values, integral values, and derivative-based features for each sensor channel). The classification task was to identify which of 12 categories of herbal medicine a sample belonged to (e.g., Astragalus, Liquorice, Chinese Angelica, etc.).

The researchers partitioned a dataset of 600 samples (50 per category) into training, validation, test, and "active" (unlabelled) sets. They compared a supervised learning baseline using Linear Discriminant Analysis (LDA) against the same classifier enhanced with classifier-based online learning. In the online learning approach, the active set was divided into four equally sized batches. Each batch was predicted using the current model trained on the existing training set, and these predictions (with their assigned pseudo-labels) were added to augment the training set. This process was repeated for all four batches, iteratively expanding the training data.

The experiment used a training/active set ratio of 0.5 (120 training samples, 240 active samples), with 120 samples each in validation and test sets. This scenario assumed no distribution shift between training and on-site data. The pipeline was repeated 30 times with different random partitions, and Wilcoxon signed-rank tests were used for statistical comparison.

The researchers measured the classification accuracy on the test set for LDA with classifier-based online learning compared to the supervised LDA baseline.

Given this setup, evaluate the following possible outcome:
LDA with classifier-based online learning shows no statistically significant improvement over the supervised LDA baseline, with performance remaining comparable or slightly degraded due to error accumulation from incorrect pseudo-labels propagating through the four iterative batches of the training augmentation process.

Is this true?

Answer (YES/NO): NO